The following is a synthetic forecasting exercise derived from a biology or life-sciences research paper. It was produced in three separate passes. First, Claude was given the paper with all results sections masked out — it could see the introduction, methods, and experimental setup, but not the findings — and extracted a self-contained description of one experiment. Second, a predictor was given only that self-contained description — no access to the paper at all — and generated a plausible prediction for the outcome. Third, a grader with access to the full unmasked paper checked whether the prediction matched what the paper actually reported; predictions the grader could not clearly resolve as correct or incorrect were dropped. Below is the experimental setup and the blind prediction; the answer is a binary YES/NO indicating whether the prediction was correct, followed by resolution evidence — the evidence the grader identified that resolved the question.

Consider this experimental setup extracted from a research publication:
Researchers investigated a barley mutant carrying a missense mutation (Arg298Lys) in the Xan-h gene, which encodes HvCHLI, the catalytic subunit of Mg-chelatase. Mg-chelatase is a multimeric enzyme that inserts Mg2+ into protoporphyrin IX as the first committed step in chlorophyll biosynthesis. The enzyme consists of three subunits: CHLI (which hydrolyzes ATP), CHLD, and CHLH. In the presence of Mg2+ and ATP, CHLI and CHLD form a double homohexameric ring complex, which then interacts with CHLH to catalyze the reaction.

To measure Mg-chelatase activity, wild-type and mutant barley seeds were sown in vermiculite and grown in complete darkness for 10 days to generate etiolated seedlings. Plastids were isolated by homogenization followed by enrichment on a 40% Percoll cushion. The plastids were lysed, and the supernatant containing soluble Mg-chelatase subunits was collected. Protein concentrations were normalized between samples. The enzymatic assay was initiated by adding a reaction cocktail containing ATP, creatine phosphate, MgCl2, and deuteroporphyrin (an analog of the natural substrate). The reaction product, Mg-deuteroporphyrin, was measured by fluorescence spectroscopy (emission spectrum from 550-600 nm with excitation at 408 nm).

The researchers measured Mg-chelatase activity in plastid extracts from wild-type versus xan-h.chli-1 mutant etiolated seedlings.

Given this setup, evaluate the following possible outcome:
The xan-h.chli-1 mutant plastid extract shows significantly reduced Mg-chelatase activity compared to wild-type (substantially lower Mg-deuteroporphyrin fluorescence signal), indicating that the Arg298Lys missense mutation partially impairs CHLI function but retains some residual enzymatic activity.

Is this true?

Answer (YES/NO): YES